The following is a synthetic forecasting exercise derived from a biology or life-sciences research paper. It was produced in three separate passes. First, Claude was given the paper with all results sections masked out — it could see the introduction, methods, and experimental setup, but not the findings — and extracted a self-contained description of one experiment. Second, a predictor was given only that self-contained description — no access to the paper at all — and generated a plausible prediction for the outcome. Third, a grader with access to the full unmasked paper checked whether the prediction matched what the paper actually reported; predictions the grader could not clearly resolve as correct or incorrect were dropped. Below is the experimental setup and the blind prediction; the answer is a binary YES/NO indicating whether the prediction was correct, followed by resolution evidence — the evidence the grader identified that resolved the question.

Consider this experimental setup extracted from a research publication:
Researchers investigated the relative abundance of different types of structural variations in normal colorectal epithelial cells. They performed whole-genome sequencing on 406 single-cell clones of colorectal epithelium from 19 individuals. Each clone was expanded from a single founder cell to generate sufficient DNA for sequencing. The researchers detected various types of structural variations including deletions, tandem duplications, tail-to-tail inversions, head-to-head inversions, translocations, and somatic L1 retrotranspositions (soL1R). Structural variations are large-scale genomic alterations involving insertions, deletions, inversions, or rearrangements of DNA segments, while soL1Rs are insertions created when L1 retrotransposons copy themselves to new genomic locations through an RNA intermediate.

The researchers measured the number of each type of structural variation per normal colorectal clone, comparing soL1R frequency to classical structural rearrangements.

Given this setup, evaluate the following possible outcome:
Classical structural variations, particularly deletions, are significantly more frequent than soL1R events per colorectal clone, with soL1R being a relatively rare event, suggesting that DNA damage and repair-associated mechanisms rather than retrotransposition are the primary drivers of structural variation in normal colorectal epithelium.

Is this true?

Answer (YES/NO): NO